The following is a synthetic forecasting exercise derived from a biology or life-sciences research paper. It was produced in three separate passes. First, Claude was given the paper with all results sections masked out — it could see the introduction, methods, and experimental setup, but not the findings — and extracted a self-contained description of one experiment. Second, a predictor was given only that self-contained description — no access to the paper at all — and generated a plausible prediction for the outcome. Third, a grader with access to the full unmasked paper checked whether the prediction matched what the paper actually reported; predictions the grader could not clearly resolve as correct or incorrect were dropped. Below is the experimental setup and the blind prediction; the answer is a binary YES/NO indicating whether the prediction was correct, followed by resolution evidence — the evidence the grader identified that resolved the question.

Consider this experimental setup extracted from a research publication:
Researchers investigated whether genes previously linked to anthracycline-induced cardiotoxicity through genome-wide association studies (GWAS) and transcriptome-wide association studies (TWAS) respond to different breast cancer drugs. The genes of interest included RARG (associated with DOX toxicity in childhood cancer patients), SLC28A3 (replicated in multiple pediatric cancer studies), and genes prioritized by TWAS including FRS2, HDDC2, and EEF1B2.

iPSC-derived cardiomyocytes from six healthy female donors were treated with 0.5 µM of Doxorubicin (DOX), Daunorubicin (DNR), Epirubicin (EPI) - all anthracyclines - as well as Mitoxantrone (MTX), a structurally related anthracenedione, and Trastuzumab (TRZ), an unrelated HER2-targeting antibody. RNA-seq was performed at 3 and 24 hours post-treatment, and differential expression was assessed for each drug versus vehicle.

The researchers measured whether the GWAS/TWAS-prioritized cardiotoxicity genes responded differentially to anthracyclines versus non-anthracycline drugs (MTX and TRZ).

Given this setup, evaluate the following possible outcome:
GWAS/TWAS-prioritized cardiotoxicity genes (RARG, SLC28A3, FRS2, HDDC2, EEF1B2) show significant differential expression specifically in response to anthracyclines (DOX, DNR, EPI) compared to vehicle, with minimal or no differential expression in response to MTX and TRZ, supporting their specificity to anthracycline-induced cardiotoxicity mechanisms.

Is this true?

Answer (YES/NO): NO